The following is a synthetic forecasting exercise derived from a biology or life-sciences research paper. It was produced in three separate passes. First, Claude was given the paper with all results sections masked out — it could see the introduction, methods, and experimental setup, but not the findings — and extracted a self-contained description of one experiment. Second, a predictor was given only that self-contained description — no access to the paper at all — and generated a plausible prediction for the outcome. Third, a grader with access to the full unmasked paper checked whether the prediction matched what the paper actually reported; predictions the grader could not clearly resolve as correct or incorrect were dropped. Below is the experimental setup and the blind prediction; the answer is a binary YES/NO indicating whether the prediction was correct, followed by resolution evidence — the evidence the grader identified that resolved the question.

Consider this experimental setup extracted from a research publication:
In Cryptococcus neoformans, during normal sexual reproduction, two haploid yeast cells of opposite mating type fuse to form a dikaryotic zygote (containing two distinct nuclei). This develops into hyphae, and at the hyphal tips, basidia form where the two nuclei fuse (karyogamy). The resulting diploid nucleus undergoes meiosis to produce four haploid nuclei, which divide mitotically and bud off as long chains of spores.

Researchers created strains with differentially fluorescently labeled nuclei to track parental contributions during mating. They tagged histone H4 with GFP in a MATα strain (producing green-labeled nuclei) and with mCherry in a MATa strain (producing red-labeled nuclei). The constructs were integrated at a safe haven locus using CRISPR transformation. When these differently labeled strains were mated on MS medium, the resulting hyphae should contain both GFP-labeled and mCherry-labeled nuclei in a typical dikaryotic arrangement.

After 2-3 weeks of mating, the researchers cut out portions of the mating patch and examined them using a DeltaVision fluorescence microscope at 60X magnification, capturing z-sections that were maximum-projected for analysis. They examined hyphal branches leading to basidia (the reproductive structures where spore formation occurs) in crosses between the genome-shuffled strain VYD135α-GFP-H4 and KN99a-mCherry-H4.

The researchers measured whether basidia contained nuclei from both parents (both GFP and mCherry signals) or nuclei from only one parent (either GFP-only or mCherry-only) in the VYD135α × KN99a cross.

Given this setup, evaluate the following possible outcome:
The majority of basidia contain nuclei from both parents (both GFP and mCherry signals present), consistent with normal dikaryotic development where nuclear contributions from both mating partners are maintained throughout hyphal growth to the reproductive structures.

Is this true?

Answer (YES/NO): NO